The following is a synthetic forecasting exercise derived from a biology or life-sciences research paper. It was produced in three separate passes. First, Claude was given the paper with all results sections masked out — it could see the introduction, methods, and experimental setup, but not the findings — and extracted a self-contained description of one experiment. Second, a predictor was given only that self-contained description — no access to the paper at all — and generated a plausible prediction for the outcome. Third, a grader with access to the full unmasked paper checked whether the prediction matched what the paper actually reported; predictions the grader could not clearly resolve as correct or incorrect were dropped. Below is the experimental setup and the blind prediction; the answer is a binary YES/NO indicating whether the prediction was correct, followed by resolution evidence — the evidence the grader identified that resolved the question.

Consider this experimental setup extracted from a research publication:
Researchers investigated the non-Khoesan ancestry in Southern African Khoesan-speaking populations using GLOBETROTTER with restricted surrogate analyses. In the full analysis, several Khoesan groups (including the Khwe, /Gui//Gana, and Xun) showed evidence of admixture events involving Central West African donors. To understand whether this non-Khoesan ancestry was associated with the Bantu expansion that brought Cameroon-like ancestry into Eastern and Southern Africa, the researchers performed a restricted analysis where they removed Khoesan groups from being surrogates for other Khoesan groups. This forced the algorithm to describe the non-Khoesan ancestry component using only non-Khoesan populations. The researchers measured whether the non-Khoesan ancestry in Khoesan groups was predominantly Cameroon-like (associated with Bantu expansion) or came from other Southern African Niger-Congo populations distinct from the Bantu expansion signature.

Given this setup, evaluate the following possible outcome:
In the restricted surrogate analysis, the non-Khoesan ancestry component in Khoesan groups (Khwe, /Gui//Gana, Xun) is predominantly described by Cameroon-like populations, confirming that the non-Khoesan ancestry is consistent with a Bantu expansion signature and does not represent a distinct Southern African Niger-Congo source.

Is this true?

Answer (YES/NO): NO